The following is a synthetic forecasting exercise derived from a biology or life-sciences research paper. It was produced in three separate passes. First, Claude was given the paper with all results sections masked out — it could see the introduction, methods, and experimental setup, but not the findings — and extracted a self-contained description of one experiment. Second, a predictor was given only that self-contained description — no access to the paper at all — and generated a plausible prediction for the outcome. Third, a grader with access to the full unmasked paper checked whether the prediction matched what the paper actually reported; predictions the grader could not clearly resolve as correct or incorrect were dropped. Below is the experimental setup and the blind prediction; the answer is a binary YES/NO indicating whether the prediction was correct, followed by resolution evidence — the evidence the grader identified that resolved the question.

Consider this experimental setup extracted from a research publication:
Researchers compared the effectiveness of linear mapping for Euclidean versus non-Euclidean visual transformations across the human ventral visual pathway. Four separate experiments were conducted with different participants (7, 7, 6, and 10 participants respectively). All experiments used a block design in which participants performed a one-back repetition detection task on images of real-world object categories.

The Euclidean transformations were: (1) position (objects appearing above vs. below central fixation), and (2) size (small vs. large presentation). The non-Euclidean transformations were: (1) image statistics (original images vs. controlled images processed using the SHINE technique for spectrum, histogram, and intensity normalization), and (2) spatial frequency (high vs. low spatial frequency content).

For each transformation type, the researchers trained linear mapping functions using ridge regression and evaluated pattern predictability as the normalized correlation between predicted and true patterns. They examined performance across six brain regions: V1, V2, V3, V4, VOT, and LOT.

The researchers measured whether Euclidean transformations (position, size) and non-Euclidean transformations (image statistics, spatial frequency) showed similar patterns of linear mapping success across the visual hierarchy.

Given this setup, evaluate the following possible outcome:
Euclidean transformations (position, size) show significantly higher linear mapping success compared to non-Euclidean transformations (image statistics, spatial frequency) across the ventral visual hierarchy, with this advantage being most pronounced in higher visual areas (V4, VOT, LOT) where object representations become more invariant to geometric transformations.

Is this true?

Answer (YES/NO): NO